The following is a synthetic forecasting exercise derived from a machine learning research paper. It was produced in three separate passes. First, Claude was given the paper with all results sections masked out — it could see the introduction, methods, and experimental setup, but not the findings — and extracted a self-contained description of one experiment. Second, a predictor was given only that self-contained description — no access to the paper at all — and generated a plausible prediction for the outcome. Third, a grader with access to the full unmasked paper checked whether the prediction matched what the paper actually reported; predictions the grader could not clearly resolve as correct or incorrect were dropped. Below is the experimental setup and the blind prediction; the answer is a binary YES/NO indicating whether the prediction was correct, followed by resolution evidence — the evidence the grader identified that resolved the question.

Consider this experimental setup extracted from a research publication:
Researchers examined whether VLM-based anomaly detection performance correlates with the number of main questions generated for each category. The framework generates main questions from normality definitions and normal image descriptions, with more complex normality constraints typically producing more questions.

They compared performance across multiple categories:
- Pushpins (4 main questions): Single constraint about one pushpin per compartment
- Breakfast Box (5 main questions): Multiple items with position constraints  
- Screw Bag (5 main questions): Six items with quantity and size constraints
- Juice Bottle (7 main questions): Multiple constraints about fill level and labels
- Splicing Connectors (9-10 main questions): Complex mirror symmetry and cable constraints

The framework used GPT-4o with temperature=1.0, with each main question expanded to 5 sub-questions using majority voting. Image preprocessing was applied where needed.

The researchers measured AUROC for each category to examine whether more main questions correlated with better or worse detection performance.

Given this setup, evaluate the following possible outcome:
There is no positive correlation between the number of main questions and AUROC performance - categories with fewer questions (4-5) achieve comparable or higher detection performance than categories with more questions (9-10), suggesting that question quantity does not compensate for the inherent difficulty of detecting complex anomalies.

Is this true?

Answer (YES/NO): NO